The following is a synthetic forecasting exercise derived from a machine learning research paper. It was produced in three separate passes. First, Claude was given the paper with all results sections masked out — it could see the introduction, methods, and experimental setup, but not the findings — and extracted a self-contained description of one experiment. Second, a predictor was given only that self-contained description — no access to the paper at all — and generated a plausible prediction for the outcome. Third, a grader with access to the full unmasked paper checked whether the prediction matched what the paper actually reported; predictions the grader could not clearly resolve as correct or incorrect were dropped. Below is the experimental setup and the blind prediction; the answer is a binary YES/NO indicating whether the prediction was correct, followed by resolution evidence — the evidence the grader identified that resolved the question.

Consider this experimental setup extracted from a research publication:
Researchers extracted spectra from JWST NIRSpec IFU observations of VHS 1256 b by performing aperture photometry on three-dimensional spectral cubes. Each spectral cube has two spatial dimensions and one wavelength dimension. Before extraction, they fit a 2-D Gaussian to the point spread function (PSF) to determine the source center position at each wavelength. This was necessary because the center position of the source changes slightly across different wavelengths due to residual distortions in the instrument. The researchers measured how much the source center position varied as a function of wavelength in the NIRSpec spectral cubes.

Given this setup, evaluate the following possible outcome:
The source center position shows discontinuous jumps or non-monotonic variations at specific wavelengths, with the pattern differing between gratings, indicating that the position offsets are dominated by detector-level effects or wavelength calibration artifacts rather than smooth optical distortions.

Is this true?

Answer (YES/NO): NO